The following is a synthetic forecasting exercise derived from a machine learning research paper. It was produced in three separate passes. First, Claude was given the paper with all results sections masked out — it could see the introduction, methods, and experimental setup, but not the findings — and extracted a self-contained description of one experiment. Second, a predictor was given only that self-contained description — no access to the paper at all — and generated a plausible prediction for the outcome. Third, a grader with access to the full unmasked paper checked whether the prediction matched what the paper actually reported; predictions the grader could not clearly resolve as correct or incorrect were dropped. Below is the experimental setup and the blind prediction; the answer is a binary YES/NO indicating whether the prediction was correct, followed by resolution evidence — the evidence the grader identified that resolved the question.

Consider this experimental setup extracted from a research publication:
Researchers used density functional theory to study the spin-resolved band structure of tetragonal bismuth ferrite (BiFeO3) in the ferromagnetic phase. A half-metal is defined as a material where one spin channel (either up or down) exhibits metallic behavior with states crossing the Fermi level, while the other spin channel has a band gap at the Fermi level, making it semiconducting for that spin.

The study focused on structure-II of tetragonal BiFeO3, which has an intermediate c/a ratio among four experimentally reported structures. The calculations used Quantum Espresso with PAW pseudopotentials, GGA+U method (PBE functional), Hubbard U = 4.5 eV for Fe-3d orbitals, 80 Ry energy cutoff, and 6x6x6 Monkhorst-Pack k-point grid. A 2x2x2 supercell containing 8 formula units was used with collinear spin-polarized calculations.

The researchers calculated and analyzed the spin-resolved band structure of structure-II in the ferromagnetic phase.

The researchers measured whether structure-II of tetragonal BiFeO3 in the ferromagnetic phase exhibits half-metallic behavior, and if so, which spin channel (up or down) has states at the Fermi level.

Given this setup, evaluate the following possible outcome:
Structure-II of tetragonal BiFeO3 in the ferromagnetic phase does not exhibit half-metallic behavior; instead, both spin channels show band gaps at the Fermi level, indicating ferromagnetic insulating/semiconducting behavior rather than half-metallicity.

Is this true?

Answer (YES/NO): NO